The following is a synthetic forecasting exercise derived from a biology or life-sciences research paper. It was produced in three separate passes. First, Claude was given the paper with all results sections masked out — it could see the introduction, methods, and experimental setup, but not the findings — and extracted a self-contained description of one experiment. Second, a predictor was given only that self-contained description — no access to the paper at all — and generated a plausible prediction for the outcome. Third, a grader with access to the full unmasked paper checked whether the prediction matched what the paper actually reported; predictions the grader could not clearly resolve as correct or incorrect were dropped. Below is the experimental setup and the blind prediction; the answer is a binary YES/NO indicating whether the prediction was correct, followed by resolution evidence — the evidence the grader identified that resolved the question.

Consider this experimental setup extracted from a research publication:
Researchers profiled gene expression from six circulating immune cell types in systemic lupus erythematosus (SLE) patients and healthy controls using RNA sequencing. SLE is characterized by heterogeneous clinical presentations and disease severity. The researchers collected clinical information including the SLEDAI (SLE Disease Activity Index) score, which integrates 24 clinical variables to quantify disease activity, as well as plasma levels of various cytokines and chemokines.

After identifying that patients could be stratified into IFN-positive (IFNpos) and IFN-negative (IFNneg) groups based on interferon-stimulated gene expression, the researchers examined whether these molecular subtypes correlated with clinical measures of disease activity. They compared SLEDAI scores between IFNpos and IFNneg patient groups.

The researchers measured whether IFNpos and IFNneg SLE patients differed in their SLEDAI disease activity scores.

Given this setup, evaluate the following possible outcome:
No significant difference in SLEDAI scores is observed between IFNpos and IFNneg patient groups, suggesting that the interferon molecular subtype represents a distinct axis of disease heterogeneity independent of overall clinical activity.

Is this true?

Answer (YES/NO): NO